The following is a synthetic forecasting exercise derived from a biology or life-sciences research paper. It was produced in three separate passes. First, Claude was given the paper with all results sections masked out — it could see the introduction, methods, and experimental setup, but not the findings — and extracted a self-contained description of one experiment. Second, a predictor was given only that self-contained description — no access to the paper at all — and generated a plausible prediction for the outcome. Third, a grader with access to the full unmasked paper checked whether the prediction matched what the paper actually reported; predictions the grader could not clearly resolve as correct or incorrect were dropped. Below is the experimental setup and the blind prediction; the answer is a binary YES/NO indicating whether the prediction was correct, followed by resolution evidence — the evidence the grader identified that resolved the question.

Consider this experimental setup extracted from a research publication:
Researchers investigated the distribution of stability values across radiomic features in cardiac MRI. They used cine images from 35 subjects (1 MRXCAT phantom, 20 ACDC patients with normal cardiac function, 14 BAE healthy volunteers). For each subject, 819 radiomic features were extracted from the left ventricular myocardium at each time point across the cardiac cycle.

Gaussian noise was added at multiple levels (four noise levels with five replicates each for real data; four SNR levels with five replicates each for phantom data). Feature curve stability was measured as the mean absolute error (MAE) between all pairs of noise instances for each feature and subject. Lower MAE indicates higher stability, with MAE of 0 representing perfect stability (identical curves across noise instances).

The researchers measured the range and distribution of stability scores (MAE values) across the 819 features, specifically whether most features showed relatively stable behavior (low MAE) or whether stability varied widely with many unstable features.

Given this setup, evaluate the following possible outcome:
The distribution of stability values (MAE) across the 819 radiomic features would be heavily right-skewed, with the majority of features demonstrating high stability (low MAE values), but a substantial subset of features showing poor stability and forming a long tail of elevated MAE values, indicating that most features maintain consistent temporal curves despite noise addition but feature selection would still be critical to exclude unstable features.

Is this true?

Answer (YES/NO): YES